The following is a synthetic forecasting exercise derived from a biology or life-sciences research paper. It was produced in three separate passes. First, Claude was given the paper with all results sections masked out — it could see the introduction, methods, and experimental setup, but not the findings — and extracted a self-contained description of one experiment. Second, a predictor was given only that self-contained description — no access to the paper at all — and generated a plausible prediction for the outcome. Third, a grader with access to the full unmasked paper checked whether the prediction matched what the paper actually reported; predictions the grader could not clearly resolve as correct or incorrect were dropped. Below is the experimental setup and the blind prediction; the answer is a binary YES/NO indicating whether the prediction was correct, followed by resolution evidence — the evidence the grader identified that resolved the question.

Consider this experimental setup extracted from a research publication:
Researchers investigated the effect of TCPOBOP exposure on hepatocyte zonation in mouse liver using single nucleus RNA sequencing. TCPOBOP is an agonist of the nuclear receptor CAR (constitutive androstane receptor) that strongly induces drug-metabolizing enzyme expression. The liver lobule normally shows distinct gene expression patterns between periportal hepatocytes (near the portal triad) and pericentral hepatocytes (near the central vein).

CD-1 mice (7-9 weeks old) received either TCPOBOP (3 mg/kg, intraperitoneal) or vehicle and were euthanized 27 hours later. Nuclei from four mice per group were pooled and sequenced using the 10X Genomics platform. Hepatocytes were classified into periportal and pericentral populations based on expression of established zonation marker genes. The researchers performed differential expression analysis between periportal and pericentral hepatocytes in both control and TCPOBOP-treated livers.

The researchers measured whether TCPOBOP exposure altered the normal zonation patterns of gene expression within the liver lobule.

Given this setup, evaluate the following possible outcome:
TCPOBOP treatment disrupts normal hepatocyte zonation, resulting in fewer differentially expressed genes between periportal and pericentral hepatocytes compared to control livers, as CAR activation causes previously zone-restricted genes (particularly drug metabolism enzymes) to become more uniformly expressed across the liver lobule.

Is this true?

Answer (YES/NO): NO